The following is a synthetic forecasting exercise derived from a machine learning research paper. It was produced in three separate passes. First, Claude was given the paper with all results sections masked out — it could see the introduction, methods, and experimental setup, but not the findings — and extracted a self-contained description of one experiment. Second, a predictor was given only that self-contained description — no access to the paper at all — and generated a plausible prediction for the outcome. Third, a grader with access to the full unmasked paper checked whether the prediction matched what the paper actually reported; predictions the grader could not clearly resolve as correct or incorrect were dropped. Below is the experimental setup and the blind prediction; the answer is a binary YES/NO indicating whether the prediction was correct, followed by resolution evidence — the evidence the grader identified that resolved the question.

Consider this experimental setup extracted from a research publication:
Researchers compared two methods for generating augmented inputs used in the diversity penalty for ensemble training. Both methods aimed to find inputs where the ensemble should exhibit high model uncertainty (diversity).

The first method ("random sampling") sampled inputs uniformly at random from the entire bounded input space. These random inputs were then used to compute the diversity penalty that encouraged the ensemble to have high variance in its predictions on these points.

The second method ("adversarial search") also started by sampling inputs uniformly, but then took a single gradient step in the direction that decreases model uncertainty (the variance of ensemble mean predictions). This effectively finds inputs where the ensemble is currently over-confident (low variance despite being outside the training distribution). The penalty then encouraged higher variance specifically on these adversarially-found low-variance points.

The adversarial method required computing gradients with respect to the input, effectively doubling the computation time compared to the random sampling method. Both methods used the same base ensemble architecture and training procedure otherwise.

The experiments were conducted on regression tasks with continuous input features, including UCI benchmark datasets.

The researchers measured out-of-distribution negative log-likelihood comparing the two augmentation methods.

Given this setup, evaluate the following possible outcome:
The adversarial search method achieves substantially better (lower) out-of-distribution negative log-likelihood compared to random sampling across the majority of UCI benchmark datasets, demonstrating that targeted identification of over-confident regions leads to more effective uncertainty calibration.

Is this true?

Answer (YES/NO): NO